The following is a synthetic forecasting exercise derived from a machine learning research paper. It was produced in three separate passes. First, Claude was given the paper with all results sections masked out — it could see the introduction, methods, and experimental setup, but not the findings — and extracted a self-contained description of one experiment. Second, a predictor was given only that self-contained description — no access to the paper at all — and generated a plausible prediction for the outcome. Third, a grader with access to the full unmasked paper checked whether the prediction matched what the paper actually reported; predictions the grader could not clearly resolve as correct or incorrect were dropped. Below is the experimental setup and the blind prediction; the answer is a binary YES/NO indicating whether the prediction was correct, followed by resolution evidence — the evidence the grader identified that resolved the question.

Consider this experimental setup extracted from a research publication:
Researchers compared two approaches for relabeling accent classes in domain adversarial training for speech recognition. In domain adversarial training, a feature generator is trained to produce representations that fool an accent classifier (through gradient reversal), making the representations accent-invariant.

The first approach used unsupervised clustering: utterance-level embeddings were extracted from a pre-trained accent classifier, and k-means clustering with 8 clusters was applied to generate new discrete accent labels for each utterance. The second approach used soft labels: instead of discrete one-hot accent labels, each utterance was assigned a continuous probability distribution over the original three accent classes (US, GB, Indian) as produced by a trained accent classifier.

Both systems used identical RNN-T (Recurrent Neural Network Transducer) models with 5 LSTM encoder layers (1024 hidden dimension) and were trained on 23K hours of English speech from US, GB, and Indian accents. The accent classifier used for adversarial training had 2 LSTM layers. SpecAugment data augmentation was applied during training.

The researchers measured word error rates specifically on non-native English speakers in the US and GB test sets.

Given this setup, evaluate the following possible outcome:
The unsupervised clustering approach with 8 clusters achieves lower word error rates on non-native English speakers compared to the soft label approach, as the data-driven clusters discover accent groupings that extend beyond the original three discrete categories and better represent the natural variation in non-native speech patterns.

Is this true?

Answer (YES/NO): NO